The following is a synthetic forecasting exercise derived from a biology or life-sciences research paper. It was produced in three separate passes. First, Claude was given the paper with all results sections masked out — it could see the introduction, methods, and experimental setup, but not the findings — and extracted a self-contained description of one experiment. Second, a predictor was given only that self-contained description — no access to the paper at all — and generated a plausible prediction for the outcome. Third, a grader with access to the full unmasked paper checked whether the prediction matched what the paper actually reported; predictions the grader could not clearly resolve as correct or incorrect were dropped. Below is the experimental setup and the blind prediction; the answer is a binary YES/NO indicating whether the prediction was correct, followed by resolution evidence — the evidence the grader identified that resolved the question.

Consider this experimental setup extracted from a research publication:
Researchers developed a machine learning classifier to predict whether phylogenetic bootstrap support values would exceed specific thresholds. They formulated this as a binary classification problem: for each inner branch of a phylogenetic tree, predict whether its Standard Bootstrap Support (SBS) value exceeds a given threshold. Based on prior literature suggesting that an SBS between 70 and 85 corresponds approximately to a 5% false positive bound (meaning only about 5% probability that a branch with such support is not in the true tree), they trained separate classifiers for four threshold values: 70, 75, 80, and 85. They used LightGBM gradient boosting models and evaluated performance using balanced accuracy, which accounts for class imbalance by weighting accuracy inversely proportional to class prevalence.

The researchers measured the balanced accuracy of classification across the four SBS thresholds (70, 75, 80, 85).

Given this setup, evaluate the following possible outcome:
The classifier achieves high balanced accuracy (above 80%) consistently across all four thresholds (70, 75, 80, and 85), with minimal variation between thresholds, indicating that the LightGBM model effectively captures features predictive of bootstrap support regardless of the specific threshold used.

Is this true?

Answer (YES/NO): YES